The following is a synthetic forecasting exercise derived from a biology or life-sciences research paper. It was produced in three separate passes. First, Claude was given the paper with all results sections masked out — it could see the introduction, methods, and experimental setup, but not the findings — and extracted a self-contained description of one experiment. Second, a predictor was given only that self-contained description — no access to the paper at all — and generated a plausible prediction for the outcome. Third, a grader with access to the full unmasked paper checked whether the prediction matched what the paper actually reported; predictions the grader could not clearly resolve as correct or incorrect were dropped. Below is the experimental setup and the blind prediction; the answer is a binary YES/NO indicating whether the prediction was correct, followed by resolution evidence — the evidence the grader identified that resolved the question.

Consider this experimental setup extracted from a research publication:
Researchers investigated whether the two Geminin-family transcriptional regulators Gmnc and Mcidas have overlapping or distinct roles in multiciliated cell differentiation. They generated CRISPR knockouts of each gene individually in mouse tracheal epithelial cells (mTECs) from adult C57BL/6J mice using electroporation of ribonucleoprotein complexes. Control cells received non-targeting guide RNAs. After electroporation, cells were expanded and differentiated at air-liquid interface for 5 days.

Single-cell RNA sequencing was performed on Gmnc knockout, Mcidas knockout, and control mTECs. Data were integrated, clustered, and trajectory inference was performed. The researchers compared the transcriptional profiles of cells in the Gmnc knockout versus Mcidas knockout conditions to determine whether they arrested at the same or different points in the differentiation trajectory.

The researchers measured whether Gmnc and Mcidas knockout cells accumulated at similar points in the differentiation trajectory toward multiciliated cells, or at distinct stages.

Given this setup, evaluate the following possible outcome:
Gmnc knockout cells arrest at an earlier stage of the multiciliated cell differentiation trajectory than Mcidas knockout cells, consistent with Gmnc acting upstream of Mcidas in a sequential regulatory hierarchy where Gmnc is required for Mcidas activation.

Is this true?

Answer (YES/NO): YES